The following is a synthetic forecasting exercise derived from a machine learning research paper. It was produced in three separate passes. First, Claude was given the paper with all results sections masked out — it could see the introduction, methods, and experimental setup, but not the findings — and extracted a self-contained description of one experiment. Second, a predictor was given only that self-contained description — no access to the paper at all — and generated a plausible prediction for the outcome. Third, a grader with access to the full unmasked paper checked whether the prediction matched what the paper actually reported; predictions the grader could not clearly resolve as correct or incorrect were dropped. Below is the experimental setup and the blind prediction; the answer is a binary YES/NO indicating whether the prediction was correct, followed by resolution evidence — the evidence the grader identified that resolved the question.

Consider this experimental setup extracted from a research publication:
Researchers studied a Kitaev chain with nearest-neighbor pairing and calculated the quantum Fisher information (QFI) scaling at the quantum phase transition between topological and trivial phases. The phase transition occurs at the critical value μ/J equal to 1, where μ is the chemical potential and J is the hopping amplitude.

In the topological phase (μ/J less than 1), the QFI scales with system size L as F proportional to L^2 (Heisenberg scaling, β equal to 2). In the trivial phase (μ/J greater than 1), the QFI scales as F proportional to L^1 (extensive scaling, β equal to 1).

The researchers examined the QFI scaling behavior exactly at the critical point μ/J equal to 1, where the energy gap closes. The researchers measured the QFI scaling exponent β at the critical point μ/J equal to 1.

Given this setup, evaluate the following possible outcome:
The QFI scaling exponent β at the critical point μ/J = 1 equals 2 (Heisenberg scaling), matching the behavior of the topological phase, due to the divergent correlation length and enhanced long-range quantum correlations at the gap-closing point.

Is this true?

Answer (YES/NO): NO